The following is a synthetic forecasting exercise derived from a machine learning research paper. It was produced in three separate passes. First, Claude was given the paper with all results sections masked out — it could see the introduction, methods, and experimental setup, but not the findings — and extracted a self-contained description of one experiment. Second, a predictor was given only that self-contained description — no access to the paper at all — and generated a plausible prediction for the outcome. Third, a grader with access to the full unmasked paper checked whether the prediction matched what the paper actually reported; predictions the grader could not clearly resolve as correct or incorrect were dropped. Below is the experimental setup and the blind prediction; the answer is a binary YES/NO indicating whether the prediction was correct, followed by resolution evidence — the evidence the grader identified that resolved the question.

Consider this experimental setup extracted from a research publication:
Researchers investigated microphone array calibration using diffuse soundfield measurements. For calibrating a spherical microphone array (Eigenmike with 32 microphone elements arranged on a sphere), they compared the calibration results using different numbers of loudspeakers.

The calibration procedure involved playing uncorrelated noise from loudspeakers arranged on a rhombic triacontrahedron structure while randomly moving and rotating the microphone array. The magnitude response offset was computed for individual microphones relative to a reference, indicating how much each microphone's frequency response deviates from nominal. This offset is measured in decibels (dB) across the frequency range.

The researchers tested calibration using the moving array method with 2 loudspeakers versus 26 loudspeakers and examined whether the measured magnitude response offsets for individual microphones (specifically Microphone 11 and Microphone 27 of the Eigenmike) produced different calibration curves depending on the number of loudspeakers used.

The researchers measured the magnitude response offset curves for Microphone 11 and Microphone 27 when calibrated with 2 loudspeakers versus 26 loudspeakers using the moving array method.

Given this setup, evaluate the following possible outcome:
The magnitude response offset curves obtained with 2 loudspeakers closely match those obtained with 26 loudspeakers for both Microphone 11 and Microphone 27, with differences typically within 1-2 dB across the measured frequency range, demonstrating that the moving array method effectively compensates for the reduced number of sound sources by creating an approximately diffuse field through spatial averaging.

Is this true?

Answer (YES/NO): YES